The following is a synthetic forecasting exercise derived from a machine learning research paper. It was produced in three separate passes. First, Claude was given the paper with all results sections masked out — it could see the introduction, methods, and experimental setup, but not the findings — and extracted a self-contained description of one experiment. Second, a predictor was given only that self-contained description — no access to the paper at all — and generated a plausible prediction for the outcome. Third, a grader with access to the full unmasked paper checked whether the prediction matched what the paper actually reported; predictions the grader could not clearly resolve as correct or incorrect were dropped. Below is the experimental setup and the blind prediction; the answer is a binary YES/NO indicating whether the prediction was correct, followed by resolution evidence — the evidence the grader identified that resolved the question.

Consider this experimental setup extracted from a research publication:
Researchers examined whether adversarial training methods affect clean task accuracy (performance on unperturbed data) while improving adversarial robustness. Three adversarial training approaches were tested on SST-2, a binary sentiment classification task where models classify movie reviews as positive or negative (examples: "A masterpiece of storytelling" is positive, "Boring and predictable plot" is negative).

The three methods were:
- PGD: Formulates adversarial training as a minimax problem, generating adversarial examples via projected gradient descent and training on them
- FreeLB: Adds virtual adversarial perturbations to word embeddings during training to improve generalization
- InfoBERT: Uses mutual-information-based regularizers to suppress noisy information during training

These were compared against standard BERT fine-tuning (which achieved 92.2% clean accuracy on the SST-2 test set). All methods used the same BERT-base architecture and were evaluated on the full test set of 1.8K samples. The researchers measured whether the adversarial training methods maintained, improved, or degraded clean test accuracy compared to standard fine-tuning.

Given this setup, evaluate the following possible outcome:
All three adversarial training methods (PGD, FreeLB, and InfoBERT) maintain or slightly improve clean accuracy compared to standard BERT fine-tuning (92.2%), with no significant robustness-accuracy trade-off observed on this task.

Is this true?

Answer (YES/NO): YES